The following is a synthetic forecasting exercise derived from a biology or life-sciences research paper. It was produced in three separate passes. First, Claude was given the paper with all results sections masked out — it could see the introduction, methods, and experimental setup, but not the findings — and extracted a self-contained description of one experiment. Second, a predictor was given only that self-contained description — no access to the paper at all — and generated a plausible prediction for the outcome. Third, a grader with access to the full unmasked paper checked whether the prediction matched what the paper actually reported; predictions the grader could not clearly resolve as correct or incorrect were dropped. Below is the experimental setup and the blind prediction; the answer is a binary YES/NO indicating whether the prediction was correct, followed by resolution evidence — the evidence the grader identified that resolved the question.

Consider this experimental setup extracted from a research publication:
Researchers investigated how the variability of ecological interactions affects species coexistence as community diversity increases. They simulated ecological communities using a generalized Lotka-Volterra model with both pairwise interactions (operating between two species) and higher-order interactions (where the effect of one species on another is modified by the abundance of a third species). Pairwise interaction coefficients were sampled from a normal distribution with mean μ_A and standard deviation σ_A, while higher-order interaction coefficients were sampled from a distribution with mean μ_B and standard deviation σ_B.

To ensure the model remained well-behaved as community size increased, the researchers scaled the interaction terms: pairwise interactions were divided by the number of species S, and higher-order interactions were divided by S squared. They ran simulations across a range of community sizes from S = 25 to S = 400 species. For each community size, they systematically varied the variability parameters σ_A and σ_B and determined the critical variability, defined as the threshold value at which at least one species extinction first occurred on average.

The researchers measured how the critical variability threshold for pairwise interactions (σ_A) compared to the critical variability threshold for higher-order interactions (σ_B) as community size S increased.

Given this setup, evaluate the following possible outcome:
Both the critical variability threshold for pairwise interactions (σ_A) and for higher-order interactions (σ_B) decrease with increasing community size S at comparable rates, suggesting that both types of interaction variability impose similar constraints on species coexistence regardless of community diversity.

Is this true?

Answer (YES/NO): NO